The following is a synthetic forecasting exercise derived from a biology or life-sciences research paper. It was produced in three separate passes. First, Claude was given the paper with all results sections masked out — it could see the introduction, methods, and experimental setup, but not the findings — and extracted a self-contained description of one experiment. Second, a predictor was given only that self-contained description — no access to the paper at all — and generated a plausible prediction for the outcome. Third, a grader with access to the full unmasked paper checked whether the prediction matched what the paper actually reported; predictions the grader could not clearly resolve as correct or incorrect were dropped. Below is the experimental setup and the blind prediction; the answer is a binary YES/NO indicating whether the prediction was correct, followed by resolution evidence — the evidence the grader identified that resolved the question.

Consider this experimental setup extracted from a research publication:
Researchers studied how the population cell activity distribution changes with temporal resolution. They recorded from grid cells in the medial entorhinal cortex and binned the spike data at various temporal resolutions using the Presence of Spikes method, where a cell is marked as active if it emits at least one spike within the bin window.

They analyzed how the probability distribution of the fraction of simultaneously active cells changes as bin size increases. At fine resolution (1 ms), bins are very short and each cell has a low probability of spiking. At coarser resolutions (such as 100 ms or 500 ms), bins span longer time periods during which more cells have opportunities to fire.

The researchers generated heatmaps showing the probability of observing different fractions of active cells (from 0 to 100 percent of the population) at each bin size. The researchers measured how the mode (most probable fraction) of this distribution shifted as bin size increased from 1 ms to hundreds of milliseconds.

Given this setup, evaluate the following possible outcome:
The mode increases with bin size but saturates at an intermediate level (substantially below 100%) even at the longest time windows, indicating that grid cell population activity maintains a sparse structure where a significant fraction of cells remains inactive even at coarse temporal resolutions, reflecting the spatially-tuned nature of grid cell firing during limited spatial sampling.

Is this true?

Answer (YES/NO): NO